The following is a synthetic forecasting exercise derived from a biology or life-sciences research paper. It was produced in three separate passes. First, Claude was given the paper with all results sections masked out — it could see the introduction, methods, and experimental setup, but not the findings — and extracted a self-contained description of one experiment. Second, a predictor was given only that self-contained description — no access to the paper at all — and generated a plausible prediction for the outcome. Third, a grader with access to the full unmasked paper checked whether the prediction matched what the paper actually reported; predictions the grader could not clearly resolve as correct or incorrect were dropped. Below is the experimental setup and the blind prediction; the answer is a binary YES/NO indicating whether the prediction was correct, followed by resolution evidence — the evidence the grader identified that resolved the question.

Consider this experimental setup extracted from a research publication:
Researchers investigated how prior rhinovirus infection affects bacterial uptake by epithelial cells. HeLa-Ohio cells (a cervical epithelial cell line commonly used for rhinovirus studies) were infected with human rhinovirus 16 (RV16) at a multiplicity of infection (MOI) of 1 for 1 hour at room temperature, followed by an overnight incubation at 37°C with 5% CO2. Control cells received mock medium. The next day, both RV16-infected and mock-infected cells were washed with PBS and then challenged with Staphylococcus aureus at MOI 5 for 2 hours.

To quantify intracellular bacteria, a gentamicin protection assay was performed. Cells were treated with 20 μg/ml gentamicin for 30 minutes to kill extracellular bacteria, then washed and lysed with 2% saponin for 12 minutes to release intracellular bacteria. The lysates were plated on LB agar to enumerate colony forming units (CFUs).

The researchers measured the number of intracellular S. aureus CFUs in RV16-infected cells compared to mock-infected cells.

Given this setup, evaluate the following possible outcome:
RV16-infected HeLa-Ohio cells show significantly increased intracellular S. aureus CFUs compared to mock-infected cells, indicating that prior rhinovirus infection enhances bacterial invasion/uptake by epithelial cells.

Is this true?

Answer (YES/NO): NO